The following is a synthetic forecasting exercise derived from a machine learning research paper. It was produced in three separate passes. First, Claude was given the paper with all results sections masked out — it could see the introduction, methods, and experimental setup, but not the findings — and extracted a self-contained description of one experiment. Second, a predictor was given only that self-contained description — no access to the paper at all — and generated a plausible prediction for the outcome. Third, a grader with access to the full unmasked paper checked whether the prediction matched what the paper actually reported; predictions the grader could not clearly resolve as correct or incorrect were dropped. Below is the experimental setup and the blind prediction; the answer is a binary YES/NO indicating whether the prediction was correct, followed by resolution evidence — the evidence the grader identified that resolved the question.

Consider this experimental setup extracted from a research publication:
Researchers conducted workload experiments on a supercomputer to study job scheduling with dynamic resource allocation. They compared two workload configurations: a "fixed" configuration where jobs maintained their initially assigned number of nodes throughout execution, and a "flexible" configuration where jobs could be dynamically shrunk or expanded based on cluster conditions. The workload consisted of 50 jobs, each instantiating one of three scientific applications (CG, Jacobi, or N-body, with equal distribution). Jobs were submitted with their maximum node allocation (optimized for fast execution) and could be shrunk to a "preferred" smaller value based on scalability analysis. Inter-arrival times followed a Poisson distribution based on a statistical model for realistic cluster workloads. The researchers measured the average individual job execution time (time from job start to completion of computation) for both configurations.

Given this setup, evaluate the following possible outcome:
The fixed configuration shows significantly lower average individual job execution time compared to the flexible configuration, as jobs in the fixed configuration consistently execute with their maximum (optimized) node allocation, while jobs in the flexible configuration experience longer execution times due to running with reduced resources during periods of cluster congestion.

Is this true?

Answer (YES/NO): YES